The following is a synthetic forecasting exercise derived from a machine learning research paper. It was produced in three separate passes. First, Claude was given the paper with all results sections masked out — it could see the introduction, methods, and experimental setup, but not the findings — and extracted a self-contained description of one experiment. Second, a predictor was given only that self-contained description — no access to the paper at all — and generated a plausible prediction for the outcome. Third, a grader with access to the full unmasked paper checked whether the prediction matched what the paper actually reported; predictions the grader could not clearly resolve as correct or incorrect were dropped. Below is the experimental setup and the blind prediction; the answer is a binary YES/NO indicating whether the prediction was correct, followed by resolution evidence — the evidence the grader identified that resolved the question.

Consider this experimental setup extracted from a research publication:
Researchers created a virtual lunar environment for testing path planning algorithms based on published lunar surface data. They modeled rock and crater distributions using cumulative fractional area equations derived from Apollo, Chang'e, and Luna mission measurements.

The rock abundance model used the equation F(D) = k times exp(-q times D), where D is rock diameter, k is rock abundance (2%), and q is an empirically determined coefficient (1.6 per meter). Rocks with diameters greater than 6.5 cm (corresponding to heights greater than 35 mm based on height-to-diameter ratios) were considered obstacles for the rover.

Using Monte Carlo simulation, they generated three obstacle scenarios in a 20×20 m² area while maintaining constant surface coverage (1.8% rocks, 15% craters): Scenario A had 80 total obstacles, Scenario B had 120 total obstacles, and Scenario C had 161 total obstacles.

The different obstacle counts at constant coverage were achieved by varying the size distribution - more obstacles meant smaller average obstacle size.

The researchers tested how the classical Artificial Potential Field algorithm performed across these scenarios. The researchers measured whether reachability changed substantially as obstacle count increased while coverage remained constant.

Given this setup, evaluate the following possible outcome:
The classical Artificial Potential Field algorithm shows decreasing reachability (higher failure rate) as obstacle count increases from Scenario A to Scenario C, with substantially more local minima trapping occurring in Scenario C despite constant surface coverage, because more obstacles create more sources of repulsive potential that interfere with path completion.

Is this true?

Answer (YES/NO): YES